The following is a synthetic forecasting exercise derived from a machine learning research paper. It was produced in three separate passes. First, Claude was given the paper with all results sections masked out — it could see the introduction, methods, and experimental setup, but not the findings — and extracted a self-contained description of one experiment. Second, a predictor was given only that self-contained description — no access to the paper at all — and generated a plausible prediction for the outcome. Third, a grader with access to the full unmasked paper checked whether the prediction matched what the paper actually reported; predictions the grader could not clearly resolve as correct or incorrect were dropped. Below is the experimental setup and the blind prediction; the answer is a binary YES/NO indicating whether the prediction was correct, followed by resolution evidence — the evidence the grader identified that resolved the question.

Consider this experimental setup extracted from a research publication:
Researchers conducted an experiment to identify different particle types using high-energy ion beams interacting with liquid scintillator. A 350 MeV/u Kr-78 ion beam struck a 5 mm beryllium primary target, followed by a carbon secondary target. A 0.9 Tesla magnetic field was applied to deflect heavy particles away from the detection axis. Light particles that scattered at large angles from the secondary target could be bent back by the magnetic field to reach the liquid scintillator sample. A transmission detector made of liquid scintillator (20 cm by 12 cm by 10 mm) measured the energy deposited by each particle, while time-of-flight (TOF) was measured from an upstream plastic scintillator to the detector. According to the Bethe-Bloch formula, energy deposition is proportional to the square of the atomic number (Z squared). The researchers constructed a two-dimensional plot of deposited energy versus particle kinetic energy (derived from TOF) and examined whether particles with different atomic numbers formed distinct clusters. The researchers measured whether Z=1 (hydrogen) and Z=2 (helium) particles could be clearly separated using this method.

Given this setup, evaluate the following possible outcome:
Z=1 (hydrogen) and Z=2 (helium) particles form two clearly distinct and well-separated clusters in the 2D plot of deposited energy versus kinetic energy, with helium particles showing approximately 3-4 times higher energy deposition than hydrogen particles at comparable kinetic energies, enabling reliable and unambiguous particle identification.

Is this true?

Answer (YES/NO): YES